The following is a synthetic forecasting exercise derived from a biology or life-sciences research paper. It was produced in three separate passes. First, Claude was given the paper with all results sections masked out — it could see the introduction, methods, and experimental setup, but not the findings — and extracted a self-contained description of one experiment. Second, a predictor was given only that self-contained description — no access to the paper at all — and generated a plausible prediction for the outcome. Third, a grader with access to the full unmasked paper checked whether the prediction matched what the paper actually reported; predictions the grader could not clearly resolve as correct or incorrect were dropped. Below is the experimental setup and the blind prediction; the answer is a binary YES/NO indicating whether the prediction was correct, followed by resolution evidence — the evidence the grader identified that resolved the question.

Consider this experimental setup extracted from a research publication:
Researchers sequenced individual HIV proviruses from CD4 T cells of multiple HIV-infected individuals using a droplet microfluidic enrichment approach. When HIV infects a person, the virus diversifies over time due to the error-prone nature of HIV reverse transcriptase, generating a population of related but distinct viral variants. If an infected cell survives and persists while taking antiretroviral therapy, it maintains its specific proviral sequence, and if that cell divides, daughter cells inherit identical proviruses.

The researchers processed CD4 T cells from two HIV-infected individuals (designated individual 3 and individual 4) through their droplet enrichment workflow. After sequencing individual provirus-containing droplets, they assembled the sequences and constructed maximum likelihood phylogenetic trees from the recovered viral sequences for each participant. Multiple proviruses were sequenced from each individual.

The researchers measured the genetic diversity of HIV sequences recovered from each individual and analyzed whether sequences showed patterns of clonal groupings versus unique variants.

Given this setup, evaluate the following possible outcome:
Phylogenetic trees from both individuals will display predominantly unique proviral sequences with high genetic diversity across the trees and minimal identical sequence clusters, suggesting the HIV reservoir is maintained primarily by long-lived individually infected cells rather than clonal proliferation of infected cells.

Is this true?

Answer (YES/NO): NO